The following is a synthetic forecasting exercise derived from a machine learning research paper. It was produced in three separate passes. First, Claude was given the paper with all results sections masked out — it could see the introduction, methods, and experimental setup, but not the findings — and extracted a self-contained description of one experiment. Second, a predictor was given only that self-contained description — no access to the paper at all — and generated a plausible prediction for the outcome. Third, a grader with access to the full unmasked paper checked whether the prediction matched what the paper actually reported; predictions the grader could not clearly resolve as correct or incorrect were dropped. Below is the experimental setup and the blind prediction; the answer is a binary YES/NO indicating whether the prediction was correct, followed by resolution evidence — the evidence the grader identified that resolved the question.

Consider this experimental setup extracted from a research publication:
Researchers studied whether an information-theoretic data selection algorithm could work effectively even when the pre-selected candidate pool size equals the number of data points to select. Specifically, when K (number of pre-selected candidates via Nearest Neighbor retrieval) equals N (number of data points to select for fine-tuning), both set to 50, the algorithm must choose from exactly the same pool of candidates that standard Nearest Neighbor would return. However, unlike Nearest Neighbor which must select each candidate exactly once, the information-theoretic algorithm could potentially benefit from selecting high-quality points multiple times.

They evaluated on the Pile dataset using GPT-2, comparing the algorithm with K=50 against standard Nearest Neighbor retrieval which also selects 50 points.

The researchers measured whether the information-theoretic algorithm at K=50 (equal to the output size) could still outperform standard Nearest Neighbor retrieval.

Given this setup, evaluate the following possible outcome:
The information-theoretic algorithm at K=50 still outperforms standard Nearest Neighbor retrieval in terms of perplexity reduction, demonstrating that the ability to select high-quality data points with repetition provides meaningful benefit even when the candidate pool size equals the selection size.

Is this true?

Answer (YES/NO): YES